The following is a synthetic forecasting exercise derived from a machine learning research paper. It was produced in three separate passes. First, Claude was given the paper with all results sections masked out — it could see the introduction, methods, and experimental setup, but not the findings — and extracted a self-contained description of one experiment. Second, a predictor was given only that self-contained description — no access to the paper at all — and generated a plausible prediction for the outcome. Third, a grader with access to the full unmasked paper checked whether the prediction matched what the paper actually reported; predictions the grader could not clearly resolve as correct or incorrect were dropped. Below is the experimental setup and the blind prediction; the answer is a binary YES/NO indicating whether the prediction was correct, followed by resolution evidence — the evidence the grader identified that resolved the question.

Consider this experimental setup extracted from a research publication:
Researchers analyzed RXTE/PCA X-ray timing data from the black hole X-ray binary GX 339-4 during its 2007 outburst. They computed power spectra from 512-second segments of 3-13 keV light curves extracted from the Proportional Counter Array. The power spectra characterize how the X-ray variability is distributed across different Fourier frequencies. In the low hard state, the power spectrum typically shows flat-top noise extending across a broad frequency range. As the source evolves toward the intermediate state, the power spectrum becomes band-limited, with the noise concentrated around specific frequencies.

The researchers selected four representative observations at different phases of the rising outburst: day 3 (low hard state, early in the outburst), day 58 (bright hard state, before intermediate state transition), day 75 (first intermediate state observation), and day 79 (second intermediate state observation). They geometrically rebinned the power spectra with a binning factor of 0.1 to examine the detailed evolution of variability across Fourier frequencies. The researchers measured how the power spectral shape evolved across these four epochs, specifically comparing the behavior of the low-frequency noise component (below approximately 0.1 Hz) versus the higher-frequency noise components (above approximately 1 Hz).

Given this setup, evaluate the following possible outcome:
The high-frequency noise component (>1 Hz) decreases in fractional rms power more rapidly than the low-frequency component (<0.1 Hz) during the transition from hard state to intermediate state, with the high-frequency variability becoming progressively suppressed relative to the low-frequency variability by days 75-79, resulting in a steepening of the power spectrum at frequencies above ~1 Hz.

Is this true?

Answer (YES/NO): NO